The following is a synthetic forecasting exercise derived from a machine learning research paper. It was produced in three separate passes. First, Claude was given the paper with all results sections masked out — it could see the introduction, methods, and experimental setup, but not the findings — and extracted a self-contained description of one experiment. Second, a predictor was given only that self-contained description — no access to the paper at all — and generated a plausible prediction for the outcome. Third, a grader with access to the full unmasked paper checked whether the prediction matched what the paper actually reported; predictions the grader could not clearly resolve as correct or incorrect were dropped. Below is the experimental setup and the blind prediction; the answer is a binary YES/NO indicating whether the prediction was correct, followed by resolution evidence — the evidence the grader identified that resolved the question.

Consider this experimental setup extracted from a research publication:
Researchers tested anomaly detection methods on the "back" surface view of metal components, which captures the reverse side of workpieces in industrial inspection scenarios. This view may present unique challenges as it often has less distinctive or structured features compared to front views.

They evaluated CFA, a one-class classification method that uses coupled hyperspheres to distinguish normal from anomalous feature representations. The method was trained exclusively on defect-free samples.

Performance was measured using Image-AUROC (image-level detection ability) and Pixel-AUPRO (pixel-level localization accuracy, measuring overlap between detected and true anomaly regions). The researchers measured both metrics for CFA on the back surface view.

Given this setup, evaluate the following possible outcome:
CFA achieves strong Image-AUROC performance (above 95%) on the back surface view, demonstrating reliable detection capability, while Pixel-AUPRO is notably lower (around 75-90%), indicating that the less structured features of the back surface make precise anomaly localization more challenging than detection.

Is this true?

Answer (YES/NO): NO